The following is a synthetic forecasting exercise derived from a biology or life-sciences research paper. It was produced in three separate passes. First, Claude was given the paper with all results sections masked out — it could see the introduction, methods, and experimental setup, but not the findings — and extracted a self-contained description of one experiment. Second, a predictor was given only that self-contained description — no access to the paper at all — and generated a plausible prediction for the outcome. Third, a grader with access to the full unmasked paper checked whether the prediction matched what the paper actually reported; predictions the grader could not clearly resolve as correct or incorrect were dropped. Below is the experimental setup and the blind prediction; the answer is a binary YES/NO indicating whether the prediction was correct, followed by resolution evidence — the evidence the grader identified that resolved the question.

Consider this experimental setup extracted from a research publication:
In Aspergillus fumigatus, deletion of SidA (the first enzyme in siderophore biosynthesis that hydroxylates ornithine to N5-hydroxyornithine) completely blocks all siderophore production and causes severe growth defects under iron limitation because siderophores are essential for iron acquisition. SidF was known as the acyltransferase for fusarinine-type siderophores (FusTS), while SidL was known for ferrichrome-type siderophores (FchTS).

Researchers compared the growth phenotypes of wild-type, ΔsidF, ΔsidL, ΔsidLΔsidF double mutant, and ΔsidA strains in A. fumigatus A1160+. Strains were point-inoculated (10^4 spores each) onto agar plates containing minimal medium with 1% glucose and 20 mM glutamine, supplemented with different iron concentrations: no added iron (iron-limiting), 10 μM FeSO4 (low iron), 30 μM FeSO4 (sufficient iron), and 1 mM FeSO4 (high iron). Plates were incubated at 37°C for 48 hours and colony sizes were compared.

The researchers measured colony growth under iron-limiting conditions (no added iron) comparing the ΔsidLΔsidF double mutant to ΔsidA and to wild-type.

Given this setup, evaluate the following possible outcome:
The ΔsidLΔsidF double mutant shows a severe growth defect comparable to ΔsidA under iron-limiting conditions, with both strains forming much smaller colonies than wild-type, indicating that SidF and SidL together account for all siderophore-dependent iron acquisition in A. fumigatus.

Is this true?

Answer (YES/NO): YES